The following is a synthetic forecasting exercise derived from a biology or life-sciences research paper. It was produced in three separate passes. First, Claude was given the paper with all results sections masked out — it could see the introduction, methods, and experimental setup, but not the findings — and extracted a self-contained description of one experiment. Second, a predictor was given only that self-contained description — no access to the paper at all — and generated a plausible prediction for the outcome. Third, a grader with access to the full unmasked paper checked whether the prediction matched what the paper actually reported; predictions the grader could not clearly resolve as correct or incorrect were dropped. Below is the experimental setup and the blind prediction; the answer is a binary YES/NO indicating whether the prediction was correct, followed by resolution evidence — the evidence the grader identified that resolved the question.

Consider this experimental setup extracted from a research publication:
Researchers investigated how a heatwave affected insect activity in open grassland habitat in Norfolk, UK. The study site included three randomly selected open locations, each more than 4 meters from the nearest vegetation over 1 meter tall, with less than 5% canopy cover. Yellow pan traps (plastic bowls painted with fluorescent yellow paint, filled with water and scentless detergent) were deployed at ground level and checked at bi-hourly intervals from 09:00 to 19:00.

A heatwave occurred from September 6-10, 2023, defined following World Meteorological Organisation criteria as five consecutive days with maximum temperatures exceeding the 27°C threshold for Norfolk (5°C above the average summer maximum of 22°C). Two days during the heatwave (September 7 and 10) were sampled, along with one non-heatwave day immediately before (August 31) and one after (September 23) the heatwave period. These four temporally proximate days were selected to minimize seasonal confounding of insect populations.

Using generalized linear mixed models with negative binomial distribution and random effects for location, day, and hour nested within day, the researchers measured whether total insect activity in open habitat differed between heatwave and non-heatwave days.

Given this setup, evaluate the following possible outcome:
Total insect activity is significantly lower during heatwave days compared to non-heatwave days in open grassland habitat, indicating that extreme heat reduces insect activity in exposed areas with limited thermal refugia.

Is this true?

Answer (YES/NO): YES